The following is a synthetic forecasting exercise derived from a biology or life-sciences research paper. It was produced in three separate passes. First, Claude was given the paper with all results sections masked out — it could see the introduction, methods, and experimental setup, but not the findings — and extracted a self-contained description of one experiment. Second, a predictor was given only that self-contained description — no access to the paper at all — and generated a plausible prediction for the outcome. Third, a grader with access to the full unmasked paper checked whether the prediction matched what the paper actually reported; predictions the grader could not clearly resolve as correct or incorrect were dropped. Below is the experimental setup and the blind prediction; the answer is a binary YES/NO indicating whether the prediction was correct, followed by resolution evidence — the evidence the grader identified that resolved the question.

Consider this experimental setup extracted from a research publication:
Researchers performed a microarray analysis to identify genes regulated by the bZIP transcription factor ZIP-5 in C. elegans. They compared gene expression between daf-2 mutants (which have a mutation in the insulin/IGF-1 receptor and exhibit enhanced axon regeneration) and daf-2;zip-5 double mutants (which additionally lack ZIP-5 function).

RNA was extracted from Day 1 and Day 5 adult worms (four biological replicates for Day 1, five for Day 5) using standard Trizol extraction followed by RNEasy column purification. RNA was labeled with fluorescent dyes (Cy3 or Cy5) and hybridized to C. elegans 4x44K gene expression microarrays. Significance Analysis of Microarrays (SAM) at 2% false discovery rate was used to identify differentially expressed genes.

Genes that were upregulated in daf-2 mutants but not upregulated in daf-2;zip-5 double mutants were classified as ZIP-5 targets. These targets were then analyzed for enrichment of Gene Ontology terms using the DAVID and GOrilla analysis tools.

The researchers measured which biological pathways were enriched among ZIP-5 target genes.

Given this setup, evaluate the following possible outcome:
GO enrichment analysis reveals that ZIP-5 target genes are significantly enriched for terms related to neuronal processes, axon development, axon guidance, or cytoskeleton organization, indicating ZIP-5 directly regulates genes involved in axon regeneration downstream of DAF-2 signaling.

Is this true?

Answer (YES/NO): NO